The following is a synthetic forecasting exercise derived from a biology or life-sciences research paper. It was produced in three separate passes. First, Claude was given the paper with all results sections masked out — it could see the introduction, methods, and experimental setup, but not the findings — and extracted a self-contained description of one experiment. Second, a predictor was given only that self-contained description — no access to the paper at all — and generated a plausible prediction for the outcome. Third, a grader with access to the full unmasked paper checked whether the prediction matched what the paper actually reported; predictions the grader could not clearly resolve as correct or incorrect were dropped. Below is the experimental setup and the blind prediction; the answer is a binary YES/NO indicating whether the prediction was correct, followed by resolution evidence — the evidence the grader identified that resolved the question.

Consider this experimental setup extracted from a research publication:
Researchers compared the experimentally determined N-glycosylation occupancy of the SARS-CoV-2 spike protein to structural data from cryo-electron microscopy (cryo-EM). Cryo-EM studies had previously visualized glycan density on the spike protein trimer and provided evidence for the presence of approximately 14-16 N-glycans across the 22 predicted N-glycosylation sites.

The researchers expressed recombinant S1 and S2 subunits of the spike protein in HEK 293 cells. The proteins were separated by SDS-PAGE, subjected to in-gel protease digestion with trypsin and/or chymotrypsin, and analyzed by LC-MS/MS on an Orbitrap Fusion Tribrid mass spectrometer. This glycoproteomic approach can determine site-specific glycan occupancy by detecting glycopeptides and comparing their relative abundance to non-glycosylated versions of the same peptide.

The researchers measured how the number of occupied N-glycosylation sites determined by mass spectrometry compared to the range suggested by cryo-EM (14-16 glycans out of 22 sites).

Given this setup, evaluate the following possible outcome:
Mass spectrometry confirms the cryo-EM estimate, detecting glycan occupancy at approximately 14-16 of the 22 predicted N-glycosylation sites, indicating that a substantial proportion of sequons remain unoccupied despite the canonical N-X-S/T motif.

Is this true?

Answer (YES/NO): NO